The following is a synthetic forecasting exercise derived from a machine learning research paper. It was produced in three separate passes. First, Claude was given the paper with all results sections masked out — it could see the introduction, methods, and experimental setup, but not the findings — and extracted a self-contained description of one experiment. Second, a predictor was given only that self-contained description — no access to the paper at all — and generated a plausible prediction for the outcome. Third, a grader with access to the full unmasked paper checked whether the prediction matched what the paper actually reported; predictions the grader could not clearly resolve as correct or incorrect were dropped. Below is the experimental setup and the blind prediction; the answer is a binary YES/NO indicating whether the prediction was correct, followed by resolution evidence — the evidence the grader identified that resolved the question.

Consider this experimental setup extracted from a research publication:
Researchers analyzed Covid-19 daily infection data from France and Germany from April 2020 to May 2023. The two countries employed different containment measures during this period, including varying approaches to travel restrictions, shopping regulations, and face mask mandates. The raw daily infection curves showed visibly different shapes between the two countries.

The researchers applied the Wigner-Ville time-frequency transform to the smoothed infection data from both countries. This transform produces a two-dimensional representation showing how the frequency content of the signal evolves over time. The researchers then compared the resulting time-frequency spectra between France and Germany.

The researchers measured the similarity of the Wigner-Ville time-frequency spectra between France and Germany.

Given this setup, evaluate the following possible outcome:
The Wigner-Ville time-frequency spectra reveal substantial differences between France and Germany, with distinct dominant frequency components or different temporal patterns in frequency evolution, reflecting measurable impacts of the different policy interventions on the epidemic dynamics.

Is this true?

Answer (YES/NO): NO